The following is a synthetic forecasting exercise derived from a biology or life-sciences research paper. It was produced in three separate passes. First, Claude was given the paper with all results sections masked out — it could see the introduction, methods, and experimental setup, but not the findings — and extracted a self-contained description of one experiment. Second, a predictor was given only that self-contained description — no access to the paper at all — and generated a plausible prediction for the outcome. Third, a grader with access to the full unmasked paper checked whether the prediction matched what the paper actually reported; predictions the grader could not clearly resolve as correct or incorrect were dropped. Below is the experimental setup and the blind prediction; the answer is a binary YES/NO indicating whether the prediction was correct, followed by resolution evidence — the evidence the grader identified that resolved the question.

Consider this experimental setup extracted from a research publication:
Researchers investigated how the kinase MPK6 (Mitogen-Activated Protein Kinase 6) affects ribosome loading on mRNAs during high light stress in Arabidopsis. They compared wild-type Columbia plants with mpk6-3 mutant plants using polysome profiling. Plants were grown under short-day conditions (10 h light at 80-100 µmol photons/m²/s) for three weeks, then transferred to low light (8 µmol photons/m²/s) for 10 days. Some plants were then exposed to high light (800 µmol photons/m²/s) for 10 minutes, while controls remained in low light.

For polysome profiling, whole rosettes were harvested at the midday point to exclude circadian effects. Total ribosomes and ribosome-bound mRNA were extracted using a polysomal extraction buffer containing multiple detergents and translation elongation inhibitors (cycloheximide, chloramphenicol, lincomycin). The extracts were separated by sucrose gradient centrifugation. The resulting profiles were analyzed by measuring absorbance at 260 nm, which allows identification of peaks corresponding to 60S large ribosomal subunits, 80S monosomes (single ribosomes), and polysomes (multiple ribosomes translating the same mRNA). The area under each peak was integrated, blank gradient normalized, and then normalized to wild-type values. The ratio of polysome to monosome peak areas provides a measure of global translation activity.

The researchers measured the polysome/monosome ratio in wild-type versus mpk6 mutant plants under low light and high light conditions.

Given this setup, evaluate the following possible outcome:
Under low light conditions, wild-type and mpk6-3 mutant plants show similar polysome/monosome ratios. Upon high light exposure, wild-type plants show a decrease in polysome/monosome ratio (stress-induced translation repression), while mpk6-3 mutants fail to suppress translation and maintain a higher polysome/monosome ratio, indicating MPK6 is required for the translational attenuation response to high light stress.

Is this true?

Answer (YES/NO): NO